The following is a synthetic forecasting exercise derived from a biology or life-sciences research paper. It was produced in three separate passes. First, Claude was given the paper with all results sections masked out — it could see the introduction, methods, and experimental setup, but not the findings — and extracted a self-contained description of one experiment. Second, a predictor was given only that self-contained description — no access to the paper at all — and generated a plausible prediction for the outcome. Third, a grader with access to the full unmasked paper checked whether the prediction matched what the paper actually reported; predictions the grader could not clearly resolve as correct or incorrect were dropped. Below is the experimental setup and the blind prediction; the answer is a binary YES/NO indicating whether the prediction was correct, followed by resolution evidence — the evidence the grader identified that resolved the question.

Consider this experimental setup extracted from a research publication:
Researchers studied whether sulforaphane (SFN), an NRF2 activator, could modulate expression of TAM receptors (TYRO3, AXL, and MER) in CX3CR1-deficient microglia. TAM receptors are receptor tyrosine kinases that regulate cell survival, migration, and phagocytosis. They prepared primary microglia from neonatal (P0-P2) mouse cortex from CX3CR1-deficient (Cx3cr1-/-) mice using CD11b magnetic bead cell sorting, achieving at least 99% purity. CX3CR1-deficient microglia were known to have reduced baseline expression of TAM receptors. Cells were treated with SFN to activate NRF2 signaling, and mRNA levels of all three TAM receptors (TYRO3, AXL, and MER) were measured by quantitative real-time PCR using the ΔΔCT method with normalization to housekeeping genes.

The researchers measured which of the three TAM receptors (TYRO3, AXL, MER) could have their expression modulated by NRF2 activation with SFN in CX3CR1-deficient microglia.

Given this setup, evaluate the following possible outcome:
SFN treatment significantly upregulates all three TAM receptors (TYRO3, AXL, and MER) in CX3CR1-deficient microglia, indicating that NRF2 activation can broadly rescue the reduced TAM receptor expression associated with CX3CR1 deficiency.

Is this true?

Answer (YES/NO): NO